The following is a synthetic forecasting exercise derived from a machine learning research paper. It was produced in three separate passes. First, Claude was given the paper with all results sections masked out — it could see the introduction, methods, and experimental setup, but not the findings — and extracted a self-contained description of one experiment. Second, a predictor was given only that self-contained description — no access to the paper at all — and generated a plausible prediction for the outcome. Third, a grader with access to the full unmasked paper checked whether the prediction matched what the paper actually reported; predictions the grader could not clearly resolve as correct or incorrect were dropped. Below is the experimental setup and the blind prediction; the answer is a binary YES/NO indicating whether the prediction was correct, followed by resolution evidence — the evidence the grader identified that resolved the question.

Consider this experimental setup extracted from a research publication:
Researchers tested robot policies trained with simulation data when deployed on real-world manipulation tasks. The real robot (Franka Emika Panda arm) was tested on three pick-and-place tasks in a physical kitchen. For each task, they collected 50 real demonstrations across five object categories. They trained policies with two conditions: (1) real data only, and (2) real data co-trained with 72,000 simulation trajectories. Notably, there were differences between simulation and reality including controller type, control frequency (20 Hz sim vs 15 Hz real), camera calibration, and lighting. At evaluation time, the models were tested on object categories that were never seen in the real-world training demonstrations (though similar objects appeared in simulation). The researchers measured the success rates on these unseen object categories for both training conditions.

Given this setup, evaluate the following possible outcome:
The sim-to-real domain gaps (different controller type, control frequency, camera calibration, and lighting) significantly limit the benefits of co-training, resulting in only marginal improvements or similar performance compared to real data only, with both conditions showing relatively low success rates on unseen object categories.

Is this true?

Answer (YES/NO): NO